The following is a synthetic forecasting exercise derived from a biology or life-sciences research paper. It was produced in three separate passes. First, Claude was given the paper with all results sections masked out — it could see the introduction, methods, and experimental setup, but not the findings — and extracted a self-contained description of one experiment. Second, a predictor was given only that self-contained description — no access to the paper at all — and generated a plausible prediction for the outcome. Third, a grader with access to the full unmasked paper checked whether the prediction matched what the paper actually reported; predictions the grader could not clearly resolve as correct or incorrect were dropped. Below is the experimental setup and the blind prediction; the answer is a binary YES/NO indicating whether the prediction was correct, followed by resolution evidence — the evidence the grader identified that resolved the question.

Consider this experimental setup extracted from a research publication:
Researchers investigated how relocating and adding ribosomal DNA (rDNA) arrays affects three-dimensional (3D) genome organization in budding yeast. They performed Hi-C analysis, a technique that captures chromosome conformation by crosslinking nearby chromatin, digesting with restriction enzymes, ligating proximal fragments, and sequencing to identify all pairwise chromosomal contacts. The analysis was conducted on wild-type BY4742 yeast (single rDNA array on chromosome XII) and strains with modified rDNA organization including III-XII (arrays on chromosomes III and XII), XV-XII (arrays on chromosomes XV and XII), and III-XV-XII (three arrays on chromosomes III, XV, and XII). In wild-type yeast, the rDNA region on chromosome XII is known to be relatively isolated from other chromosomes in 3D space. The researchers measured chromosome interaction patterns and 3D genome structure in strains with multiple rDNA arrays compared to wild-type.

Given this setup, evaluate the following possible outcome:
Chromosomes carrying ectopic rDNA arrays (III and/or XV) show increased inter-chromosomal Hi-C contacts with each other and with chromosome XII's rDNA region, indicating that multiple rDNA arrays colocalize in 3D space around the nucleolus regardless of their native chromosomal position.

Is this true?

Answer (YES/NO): YES